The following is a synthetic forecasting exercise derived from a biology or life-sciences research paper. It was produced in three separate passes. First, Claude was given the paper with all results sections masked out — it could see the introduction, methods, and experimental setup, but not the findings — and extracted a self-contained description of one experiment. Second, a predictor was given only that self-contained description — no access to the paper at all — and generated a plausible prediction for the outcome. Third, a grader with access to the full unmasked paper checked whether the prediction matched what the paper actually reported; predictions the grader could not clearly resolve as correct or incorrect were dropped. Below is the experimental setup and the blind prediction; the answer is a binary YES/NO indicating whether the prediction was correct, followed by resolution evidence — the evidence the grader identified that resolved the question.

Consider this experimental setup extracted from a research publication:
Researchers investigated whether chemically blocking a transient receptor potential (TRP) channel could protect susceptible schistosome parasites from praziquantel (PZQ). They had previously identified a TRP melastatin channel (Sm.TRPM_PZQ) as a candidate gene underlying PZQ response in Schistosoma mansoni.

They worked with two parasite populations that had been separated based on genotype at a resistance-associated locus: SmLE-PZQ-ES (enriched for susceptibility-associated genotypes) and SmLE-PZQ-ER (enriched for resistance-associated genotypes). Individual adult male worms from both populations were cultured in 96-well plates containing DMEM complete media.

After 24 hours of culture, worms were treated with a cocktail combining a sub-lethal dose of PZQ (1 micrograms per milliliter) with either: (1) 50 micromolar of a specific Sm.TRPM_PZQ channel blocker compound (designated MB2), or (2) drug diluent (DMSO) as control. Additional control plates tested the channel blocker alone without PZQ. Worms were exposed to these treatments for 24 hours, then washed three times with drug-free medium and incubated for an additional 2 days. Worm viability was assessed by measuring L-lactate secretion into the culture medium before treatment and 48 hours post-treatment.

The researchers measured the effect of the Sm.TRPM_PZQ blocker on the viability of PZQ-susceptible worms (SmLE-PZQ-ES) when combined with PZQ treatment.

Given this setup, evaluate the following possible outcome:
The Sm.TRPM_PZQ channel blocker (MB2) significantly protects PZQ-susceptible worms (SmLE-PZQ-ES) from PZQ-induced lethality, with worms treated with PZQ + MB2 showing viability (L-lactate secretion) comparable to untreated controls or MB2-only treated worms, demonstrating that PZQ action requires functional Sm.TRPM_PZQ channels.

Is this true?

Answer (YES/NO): YES